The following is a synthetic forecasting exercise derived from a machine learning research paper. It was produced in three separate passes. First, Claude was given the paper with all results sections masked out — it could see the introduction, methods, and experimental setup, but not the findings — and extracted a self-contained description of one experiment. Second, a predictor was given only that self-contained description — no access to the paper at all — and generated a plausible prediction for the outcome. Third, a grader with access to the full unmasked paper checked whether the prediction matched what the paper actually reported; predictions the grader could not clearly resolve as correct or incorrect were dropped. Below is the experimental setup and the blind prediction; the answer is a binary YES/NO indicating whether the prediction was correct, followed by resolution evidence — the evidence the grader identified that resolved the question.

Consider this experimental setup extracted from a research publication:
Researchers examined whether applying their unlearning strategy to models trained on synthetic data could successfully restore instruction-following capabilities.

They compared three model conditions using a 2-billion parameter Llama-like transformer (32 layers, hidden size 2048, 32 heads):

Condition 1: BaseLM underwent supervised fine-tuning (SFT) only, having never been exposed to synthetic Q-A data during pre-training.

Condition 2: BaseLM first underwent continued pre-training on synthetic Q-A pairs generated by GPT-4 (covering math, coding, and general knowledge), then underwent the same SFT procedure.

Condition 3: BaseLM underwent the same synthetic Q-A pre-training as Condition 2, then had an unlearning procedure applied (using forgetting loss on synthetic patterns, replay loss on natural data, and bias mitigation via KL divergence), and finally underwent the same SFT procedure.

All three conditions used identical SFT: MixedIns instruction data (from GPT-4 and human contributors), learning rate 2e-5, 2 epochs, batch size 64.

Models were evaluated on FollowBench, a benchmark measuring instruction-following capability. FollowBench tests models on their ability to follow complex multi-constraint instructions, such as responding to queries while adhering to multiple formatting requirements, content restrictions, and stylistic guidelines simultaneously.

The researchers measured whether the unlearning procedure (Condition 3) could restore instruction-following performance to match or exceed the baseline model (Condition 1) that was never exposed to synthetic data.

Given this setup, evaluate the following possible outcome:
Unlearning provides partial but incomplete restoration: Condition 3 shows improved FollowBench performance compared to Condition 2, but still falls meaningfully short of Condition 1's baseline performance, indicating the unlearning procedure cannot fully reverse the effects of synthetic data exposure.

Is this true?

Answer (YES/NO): NO